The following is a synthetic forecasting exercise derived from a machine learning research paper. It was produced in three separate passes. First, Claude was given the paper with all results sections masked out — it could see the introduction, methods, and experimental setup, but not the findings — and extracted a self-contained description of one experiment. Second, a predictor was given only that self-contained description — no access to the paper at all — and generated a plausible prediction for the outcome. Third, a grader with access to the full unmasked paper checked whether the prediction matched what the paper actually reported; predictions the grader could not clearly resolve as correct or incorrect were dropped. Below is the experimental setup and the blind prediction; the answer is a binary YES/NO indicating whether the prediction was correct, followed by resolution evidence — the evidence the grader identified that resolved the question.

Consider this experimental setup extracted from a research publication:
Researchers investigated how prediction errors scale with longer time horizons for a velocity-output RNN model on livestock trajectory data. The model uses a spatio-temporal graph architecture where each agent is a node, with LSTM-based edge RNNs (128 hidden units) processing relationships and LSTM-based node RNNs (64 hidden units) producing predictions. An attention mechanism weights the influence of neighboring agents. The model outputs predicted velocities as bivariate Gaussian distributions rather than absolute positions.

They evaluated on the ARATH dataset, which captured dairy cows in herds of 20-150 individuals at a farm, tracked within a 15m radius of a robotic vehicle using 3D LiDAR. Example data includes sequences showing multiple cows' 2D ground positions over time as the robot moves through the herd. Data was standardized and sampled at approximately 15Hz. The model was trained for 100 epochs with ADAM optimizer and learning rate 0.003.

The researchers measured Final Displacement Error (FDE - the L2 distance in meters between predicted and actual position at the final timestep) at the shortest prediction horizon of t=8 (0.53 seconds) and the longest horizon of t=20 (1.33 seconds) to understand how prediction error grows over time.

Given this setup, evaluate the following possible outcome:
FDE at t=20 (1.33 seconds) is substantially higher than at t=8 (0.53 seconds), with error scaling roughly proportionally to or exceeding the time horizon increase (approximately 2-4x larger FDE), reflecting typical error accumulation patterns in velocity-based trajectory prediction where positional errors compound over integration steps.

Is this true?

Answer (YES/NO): YES